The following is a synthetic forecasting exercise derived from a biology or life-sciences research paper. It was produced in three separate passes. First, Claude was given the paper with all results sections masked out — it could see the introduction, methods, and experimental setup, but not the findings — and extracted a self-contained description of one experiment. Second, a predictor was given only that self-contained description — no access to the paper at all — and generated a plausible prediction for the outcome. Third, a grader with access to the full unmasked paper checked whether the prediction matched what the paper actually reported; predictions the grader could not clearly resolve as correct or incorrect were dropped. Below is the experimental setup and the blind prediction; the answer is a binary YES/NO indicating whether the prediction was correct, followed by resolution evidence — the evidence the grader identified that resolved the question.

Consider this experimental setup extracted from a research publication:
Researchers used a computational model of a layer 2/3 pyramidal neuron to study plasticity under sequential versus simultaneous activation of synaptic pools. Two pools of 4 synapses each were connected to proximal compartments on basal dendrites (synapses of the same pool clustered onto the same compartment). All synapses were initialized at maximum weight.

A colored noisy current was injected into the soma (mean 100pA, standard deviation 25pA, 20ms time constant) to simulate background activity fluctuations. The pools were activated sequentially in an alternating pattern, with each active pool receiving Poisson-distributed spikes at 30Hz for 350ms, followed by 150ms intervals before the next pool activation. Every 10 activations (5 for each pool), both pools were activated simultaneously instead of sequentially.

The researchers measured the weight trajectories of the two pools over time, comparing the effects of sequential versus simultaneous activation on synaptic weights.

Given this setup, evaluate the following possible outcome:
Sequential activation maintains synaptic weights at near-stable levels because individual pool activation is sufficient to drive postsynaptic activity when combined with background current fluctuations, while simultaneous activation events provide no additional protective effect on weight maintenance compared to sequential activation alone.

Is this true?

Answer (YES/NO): NO